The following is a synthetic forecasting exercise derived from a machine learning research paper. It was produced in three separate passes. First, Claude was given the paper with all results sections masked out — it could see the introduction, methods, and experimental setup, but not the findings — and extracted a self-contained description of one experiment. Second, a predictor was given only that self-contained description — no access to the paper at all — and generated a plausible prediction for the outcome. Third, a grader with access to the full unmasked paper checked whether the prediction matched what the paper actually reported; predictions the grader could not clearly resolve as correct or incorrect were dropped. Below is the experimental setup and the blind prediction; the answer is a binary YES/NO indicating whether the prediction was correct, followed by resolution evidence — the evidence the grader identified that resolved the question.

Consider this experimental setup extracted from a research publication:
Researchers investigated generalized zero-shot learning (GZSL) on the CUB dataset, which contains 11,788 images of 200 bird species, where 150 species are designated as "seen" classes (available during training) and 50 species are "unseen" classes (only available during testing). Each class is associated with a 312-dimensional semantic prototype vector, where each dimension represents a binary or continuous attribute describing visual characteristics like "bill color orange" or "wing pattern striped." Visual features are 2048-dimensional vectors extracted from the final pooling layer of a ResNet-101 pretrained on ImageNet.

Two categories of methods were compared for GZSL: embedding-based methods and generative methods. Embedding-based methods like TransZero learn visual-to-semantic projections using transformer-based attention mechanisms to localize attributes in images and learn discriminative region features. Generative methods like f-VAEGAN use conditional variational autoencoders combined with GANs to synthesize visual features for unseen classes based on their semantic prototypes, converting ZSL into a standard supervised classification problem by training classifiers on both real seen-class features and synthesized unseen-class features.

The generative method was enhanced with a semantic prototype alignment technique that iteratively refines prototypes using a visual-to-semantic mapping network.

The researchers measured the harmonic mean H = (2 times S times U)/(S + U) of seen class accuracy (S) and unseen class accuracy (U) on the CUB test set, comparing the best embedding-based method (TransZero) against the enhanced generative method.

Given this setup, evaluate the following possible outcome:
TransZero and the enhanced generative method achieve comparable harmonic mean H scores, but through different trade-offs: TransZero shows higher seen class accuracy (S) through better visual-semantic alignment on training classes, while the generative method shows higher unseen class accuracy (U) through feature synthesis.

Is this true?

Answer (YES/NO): NO